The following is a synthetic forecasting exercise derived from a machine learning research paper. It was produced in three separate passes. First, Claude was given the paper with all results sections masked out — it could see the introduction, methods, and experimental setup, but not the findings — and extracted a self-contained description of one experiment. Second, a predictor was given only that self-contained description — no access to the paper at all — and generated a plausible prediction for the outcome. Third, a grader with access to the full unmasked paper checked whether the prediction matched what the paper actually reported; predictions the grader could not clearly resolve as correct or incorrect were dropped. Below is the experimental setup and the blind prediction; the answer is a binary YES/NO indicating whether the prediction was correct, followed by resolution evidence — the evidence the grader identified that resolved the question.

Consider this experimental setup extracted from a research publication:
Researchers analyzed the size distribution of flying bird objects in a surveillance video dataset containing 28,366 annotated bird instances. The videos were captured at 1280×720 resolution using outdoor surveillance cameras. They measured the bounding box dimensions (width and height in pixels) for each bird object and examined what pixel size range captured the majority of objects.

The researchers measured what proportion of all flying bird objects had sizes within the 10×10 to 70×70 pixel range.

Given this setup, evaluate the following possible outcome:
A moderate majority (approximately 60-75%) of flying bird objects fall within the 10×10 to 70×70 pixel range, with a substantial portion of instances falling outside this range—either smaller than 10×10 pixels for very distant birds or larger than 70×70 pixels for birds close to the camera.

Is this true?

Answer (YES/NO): NO